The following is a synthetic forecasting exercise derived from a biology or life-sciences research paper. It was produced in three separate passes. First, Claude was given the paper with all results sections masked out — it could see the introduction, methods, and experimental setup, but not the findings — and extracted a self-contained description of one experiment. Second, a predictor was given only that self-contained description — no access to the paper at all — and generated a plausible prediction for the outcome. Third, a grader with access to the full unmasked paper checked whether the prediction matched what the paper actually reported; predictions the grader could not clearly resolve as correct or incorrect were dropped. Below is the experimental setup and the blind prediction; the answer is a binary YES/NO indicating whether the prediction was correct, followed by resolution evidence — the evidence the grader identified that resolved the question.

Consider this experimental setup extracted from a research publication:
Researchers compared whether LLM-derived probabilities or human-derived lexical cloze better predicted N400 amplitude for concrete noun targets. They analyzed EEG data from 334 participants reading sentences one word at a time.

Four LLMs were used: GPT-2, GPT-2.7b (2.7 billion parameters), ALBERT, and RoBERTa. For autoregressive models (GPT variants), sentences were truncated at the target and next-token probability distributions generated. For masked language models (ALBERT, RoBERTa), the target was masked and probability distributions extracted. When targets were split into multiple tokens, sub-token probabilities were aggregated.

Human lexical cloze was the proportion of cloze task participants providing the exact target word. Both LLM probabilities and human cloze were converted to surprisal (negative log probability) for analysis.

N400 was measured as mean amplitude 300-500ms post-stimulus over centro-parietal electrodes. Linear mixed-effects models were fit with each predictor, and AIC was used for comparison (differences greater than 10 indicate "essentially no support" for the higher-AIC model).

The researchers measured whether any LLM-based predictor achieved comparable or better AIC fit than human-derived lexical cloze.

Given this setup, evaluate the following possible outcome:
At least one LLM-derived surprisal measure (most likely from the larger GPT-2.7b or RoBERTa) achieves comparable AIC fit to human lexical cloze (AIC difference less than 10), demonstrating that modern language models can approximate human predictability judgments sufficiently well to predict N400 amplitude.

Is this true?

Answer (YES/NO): NO